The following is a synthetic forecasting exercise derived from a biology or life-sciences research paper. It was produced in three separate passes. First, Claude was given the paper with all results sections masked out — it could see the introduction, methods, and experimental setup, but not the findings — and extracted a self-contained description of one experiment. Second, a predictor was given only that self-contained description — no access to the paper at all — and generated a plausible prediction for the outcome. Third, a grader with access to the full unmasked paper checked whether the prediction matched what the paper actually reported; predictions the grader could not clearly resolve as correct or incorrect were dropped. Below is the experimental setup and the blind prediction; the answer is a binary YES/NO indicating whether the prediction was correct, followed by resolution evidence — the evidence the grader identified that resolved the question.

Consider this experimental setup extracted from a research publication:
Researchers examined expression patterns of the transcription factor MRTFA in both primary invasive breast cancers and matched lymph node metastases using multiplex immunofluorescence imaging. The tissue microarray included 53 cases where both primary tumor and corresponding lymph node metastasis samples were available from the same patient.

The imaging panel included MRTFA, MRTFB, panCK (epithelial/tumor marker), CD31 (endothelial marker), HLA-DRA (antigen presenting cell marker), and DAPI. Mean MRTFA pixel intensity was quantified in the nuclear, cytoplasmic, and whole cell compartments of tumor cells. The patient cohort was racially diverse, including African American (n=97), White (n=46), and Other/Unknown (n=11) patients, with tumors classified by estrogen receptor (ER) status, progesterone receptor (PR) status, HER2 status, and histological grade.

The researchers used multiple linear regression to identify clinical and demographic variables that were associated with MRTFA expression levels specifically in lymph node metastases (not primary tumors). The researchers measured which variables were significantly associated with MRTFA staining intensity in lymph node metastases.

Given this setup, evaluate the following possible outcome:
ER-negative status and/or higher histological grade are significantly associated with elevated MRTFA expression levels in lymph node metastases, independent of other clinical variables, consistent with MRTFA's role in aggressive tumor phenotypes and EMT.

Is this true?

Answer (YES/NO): NO